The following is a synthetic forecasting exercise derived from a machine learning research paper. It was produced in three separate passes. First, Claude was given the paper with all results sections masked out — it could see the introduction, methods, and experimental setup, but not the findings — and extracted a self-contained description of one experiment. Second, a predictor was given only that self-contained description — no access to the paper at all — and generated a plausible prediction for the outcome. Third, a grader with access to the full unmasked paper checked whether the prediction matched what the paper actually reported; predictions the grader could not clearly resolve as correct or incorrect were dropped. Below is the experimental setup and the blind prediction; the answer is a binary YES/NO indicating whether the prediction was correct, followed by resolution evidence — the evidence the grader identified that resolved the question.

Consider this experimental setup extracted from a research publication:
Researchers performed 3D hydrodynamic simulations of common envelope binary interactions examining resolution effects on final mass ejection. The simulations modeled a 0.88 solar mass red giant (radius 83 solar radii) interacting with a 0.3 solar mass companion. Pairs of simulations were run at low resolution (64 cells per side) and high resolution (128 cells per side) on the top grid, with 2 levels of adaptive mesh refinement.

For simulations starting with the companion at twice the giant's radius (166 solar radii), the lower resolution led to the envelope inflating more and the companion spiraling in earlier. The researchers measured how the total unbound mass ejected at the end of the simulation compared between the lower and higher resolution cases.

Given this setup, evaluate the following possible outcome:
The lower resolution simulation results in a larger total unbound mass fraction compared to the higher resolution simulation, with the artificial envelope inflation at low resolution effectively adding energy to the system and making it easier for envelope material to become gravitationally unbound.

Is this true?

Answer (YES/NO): NO